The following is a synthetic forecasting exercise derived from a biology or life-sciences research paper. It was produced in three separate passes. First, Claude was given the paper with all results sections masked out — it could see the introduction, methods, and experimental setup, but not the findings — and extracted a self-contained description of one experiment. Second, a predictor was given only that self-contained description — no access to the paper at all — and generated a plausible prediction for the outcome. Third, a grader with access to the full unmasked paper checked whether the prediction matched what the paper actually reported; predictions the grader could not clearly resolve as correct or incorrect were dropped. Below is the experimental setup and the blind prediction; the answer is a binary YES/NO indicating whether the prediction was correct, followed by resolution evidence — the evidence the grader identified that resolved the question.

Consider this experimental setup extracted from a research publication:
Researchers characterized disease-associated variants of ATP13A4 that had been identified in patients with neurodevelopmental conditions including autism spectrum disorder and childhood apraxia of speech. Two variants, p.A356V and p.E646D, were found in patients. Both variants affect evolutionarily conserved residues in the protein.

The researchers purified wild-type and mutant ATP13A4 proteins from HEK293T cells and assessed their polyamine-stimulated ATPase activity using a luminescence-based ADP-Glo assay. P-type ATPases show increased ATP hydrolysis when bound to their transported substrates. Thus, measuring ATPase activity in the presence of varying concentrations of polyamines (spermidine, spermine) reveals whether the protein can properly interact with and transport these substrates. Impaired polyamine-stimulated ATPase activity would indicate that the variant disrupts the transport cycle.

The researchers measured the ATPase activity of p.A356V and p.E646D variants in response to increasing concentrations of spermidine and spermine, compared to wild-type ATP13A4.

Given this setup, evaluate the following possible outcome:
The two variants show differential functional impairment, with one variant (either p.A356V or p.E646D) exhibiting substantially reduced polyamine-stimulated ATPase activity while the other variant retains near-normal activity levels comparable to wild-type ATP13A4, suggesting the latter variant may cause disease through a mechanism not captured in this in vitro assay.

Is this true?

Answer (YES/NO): NO